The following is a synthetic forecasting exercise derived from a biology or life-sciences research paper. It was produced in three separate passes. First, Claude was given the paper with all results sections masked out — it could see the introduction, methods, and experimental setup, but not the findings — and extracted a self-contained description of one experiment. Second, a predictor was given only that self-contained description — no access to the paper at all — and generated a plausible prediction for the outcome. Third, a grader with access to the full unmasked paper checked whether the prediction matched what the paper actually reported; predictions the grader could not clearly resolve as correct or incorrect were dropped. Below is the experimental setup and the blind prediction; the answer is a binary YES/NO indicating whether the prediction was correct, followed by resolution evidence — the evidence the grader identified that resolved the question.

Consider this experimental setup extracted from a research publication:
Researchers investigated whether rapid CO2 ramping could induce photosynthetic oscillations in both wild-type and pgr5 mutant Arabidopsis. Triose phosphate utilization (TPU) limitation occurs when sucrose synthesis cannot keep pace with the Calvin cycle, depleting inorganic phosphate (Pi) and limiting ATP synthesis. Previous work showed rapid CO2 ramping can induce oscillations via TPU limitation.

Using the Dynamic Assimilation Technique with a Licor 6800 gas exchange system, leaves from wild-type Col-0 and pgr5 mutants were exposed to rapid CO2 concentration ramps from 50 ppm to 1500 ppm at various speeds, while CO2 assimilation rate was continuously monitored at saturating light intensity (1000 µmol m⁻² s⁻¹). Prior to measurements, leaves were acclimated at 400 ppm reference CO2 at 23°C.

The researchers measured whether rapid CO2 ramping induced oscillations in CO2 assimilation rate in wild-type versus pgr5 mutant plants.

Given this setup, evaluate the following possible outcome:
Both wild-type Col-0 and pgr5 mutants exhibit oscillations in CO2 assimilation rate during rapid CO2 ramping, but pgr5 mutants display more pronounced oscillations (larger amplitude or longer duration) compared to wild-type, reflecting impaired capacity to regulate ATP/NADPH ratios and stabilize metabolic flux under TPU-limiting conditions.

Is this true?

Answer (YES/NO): NO